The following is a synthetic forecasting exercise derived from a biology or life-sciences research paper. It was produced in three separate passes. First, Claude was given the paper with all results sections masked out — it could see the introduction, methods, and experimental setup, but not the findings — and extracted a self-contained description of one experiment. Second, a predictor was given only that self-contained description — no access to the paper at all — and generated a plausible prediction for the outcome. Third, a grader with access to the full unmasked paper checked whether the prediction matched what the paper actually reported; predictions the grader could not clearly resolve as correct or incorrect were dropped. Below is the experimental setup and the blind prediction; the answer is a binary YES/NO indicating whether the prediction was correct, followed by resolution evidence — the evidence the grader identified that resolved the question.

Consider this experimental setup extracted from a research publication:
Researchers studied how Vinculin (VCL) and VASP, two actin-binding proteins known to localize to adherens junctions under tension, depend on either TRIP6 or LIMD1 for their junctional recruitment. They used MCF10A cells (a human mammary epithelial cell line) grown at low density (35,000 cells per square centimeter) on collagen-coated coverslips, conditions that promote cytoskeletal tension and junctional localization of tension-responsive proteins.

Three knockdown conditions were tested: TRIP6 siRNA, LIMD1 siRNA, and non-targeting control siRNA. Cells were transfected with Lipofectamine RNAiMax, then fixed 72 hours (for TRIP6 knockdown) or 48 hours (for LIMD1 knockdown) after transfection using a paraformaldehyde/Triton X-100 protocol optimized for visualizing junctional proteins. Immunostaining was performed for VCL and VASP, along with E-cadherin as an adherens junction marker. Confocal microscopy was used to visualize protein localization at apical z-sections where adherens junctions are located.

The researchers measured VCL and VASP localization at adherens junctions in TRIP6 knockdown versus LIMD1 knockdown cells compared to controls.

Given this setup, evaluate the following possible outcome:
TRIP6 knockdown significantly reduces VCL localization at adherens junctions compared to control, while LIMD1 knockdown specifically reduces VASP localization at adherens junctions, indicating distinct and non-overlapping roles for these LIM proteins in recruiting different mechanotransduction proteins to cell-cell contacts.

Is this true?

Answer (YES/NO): NO